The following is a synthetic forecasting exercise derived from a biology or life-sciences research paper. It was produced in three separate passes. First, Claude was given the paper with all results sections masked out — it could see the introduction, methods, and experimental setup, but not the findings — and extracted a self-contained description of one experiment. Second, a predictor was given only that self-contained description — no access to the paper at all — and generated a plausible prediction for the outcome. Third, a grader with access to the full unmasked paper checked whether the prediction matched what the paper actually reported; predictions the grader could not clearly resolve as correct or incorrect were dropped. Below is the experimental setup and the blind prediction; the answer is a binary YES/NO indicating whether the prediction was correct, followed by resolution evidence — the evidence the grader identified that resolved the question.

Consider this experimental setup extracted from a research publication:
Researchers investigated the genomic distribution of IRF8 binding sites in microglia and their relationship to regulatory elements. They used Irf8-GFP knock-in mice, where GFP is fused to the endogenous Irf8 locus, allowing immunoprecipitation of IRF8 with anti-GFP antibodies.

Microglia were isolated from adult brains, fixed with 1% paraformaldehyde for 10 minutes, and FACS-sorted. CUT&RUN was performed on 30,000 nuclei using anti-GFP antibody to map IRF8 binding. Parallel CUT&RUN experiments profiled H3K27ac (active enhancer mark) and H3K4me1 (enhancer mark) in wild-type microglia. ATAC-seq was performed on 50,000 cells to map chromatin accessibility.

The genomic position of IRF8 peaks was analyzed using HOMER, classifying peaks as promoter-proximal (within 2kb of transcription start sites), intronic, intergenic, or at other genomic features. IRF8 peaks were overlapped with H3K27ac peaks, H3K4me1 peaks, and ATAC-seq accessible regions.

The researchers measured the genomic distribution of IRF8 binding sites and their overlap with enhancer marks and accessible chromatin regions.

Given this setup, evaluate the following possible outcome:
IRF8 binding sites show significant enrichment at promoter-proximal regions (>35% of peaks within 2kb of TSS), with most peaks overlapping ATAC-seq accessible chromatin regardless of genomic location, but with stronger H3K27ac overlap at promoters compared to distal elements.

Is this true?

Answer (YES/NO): NO